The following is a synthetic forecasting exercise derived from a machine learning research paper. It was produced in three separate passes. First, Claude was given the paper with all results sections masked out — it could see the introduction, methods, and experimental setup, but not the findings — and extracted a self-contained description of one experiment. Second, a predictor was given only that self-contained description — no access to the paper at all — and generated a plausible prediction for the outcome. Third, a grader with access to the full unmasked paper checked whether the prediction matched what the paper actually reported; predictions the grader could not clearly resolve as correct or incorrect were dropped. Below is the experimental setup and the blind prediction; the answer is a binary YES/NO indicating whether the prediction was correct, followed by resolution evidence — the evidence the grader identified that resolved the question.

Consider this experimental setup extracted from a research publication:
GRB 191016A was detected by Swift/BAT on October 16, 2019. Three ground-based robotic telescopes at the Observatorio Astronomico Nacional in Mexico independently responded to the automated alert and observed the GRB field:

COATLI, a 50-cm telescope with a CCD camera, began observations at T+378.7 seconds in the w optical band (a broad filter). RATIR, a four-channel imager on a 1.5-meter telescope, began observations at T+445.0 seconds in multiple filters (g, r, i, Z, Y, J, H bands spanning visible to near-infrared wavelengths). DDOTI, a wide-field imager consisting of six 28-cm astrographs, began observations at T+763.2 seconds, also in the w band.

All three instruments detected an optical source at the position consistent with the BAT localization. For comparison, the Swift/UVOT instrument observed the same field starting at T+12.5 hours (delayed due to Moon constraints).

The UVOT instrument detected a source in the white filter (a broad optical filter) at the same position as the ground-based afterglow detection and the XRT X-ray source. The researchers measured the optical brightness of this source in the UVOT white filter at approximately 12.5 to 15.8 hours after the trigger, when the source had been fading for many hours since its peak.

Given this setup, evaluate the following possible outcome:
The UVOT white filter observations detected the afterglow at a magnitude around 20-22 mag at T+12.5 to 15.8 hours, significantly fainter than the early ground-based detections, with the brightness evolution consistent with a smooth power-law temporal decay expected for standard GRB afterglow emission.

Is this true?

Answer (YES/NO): NO